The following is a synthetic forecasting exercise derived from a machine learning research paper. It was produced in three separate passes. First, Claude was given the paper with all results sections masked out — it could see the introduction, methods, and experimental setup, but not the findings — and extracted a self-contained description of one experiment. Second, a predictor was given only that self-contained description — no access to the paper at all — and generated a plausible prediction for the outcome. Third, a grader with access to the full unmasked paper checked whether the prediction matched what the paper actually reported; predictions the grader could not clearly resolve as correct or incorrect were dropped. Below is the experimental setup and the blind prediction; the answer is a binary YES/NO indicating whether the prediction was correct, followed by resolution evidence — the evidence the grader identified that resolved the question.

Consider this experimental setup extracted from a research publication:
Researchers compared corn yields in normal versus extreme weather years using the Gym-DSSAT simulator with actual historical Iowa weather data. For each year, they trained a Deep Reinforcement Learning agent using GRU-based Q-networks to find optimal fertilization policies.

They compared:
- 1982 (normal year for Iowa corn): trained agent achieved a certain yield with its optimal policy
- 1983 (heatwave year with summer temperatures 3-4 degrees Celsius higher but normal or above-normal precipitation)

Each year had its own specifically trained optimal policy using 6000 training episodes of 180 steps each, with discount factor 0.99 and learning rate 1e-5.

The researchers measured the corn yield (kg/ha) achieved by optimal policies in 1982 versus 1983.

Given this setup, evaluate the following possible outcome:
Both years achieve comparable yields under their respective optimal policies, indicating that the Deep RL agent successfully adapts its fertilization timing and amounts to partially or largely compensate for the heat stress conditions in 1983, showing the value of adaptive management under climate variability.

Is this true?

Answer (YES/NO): NO